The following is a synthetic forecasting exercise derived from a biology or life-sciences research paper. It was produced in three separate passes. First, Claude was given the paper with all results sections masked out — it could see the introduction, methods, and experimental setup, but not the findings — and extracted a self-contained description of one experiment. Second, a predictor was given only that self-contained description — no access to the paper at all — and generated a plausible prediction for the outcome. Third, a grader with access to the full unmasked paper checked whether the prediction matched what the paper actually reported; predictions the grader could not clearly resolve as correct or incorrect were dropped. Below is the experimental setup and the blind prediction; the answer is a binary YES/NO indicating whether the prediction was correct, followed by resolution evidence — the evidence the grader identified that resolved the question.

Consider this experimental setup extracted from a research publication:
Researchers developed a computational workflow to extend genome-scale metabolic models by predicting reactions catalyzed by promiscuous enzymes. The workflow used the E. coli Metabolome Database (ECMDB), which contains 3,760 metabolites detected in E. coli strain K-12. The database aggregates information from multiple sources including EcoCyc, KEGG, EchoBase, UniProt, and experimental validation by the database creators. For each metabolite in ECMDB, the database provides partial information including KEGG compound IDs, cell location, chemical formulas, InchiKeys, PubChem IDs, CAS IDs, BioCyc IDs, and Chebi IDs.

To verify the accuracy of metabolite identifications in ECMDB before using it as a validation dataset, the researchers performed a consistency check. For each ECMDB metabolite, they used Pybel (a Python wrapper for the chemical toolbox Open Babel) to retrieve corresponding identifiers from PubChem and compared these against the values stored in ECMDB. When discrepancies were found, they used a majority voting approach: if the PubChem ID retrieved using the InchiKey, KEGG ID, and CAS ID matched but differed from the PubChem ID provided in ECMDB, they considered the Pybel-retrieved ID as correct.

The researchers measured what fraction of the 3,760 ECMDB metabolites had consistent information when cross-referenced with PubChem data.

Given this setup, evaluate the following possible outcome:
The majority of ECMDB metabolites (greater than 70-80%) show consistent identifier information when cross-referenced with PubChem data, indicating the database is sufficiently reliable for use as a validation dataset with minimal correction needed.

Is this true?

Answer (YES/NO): YES